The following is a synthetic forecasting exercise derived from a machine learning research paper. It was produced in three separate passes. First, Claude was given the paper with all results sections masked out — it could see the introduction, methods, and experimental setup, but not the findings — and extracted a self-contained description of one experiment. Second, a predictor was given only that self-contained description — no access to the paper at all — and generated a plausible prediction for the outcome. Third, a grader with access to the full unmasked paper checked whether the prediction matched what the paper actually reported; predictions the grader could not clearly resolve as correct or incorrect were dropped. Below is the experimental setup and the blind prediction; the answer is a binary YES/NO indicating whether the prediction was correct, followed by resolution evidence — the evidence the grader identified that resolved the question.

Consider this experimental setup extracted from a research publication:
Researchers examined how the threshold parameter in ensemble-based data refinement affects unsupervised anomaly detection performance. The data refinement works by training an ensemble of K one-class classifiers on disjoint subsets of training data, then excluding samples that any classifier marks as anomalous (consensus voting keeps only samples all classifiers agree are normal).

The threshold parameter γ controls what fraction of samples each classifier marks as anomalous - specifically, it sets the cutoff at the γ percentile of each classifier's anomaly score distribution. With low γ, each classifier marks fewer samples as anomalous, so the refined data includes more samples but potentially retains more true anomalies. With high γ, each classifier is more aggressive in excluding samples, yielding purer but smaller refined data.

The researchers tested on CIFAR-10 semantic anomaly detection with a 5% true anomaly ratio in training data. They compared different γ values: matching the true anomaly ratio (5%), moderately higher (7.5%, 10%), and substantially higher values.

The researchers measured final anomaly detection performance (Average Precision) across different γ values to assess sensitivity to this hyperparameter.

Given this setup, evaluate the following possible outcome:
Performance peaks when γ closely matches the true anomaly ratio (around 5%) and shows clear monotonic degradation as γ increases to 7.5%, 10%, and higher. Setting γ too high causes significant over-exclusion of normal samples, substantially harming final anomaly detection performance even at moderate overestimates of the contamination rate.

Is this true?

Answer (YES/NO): NO